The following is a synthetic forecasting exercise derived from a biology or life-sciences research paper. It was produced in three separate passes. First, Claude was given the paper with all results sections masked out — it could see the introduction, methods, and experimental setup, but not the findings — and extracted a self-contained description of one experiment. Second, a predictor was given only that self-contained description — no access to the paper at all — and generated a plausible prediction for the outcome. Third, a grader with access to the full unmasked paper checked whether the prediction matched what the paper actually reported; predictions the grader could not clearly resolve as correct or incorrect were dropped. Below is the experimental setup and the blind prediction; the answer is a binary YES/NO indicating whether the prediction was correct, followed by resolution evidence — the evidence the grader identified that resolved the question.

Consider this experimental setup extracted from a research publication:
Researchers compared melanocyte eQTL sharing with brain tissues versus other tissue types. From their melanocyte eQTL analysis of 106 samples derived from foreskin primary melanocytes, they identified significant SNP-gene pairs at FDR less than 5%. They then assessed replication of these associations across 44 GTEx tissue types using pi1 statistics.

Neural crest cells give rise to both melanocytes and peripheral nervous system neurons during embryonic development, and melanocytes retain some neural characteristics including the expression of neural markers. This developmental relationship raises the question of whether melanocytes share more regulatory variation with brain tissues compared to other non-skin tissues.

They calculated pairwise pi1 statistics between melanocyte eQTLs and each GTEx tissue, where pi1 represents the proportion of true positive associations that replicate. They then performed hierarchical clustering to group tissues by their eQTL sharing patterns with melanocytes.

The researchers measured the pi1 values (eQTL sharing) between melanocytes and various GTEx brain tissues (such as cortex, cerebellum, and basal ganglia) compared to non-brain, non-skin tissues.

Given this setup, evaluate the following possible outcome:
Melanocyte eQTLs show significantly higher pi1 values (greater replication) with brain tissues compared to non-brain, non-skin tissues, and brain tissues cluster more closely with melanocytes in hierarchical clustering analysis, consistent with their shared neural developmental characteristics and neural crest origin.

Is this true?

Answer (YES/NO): NO